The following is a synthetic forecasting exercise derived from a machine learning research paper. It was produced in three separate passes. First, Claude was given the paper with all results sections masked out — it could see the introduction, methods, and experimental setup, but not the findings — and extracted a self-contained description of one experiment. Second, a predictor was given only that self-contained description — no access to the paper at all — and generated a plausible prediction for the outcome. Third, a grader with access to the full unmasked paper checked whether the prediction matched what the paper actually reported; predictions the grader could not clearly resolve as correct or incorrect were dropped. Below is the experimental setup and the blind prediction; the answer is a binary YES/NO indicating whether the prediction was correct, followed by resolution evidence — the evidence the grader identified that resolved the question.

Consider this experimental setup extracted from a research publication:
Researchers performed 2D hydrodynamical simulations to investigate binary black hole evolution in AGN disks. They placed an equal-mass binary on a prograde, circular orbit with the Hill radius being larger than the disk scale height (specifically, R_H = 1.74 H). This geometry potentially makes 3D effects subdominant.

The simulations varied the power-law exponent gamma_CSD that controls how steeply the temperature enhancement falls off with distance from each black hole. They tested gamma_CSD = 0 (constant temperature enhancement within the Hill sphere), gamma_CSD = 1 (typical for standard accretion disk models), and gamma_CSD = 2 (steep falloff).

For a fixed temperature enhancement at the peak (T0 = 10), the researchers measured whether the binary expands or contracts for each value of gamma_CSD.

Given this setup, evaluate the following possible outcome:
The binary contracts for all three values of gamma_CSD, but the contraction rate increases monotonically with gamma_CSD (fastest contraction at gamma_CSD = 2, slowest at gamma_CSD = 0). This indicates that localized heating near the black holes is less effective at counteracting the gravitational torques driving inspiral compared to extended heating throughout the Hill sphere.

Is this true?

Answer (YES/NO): NO